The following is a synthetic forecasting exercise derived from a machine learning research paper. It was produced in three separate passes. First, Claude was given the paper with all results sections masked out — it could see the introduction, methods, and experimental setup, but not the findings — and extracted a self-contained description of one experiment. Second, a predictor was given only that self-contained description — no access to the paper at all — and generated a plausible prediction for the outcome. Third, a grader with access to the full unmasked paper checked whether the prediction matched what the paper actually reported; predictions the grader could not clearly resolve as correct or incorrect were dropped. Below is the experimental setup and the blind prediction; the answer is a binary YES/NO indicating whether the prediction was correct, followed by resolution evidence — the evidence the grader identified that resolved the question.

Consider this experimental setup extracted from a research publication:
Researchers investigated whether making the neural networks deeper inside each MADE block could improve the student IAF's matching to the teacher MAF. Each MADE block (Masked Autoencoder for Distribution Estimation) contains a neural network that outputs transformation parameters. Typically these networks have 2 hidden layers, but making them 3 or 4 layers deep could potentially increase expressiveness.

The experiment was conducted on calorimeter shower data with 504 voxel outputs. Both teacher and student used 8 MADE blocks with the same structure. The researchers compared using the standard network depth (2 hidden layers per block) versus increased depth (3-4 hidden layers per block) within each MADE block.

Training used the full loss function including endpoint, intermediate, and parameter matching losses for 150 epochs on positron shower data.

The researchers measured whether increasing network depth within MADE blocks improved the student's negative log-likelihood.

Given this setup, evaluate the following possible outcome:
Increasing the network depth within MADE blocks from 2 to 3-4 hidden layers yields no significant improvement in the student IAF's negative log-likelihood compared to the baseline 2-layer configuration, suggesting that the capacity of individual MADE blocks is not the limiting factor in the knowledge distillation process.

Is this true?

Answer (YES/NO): YES